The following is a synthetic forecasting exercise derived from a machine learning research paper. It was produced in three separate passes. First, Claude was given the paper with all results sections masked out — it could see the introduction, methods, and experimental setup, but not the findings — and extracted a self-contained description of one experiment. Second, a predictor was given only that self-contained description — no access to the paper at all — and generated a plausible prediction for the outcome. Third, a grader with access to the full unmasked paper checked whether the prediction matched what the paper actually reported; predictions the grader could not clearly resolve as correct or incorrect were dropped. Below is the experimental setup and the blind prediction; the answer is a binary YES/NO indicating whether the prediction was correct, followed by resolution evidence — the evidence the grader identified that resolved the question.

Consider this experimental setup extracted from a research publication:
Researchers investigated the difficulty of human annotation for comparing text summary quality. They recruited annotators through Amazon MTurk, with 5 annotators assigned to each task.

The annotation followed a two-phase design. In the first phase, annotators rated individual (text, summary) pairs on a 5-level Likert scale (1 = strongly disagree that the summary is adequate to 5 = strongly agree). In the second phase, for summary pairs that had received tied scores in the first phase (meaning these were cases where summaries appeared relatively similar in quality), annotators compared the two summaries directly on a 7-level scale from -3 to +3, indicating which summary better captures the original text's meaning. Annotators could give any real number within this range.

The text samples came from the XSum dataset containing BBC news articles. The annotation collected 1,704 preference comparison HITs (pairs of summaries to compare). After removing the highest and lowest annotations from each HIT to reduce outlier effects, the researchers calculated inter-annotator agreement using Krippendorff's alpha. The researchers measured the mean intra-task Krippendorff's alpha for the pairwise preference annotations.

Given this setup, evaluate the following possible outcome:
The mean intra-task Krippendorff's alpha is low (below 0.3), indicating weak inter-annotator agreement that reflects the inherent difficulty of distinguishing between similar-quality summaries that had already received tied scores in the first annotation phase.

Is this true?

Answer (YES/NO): YES